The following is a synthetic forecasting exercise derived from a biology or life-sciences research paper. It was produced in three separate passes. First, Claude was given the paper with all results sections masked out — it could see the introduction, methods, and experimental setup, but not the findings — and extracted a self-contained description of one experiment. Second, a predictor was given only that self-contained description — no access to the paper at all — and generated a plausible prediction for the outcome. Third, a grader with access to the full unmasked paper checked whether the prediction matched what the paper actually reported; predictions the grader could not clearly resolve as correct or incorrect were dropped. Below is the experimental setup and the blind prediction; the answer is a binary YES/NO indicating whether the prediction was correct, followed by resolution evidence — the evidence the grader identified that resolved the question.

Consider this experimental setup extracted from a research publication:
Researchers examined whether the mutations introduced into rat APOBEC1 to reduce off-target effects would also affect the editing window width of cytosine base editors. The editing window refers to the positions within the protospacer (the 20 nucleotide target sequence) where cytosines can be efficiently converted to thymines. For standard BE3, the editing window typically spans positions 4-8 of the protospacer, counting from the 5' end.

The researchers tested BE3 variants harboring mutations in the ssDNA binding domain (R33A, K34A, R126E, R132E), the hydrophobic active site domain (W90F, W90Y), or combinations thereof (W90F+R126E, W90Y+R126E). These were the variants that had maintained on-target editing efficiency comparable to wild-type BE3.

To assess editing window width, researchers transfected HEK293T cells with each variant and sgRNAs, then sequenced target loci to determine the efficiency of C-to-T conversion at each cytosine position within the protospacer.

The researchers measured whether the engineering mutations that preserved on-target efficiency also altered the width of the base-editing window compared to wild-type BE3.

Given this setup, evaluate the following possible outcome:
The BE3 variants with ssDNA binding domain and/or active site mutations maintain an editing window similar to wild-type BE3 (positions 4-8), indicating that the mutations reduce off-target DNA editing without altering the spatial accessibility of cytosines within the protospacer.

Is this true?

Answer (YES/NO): YES